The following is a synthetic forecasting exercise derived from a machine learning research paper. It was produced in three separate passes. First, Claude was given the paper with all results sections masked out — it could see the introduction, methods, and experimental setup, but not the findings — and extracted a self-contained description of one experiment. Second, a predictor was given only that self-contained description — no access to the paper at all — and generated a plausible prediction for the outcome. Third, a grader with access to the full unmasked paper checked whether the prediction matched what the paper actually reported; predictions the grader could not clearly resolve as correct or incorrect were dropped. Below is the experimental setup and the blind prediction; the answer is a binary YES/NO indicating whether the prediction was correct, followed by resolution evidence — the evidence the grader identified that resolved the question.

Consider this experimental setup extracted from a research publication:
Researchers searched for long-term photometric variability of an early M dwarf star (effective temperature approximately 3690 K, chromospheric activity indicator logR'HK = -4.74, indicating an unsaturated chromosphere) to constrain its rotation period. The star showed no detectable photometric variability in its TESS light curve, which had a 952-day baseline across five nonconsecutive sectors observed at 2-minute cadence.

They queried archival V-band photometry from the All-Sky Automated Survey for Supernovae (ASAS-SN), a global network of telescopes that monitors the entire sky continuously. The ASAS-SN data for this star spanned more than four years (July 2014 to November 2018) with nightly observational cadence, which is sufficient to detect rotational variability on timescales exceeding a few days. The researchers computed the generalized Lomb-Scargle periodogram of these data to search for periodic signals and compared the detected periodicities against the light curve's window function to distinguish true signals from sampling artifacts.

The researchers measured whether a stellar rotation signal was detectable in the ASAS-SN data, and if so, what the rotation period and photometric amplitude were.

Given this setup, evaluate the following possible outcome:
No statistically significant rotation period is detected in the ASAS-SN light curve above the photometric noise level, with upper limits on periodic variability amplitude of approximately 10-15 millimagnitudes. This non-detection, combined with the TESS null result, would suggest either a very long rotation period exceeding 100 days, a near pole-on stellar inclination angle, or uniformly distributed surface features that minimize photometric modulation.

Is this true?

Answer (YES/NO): NO